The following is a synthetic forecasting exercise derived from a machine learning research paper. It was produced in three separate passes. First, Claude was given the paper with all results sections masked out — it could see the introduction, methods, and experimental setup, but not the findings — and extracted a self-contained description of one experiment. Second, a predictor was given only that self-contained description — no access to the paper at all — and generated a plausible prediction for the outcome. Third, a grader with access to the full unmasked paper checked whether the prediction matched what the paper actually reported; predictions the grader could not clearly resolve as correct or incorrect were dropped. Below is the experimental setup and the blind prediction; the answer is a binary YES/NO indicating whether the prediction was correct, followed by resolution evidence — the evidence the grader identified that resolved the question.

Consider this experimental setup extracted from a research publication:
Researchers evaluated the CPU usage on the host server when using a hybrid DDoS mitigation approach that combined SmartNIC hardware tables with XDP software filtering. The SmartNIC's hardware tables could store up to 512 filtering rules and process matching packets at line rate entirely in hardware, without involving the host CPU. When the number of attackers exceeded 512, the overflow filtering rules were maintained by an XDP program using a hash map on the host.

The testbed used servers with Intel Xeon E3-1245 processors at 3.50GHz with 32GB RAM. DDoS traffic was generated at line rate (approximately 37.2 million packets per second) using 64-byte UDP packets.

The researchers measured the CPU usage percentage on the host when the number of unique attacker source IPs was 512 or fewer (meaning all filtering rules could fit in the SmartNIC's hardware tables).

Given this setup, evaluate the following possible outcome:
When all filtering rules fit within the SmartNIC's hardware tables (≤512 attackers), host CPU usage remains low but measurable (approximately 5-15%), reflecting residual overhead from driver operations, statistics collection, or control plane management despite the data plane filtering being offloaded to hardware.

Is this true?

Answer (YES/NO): NO